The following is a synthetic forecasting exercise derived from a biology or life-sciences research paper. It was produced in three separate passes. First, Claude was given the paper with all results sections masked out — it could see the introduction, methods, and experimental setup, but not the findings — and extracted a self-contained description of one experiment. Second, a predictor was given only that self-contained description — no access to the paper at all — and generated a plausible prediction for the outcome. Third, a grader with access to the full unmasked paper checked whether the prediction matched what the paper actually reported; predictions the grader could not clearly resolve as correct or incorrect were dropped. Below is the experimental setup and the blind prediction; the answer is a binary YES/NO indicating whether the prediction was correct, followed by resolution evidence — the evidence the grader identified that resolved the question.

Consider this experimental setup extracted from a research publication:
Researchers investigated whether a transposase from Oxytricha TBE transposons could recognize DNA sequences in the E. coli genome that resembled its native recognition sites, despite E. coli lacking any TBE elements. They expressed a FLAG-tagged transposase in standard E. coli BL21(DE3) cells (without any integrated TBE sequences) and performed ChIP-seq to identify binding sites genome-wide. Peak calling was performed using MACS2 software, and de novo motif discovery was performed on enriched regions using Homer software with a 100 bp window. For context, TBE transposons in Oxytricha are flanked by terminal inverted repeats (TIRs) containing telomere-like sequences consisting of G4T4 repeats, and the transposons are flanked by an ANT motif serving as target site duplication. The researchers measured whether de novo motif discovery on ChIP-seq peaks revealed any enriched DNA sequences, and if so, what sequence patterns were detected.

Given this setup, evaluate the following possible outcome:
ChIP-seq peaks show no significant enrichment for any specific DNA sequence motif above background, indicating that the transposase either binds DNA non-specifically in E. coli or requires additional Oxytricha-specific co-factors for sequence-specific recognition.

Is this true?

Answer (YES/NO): NO